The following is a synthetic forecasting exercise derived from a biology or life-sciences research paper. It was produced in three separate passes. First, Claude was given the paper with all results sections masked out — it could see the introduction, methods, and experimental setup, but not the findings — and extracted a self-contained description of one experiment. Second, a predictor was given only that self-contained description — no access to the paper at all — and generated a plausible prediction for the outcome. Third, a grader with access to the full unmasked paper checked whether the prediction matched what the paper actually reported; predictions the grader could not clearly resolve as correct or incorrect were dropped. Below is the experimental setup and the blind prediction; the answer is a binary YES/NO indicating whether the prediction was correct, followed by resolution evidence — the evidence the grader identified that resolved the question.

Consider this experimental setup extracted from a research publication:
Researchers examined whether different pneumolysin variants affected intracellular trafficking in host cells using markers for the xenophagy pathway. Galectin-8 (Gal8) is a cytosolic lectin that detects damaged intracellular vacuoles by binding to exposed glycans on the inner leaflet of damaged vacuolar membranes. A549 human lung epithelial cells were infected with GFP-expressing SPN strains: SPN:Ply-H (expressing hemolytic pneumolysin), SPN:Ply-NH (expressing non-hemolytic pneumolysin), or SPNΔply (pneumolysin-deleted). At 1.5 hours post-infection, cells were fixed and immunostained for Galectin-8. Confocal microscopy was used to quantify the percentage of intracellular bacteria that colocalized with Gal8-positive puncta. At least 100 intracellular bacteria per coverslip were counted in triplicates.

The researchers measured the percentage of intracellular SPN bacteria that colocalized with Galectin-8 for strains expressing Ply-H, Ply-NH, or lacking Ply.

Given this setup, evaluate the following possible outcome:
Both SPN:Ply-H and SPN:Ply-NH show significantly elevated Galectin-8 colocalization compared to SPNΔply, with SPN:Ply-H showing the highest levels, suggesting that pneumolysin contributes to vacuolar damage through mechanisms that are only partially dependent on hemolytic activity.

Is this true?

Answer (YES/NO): NO